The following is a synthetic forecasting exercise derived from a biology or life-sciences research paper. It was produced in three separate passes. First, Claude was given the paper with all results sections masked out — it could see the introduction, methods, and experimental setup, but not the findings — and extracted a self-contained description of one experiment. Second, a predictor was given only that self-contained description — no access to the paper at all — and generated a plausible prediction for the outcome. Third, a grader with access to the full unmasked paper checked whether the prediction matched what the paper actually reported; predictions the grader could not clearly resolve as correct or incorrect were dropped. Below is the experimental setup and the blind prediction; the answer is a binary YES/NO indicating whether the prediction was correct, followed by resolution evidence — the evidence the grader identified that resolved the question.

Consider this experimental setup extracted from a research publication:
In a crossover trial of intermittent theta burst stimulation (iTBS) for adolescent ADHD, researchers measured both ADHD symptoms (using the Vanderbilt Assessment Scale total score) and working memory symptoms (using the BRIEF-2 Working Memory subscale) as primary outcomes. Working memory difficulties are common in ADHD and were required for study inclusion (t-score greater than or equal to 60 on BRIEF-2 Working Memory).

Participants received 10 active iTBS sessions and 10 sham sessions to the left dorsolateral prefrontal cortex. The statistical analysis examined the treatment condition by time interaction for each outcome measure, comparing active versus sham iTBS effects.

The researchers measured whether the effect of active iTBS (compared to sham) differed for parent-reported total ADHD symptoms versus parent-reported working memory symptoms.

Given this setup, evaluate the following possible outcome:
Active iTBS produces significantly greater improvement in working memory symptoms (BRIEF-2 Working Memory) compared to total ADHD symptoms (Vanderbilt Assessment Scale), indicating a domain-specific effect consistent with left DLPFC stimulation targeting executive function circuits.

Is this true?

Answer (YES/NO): NO